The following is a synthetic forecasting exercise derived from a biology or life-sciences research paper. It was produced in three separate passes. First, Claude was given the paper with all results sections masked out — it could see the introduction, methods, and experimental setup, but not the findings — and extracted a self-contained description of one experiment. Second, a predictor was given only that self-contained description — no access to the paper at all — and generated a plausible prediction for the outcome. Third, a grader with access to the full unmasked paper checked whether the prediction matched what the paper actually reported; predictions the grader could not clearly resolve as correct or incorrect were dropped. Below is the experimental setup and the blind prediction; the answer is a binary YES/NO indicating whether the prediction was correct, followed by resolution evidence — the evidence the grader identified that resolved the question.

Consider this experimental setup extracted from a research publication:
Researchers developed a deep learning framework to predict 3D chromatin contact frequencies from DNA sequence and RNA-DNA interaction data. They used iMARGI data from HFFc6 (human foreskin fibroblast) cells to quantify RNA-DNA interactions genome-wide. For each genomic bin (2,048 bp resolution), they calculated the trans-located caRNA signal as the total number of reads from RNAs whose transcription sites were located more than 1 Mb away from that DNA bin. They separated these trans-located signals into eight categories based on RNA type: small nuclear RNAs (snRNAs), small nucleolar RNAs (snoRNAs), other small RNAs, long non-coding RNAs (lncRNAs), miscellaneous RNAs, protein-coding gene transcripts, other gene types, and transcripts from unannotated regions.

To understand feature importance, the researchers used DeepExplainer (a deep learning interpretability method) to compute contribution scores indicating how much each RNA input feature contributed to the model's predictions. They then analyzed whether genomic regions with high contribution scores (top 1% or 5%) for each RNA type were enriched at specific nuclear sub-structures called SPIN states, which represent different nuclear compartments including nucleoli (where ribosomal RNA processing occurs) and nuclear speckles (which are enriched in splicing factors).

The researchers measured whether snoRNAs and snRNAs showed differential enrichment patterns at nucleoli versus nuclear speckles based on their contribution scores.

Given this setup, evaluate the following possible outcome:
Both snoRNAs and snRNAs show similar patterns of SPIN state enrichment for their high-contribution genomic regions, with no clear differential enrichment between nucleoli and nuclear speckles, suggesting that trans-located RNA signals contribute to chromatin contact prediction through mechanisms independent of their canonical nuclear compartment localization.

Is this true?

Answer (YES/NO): NO